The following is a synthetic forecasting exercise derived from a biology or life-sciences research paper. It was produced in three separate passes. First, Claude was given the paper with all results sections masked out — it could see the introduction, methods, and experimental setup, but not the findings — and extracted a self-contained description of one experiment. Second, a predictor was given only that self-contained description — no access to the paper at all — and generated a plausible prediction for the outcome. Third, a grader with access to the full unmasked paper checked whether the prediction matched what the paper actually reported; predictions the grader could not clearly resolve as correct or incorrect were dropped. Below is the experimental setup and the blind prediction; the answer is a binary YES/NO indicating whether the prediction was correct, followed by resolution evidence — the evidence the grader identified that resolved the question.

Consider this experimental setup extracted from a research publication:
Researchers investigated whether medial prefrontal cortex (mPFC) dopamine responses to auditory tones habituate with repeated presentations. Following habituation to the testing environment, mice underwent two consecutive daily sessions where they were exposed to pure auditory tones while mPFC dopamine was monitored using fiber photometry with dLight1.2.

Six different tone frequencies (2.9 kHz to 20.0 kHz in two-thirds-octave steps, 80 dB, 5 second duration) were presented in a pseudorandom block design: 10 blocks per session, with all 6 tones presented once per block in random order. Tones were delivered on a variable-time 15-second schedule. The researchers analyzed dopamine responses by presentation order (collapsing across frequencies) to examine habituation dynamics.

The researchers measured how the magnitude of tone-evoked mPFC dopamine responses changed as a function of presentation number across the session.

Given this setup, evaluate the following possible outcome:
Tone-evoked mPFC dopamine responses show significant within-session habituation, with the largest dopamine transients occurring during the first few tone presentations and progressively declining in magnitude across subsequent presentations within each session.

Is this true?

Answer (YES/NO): YES